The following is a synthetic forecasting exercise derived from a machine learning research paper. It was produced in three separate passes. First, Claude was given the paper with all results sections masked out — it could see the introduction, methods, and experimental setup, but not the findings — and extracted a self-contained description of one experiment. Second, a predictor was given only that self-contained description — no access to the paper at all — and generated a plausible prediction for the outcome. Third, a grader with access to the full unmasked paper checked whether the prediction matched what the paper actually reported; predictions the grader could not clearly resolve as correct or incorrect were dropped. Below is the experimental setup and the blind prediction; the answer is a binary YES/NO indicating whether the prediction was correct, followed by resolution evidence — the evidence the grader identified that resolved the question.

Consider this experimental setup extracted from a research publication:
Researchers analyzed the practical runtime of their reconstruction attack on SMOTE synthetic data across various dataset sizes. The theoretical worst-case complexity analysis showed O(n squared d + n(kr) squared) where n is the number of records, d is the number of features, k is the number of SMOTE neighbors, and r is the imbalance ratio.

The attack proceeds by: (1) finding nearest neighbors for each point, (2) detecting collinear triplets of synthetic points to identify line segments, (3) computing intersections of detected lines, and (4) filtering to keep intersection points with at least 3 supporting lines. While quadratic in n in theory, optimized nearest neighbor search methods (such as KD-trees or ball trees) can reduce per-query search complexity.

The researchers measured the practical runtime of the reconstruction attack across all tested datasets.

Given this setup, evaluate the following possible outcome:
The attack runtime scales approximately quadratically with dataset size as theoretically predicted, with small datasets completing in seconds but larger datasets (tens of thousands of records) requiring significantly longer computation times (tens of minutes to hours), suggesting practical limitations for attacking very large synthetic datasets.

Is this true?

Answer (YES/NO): NO